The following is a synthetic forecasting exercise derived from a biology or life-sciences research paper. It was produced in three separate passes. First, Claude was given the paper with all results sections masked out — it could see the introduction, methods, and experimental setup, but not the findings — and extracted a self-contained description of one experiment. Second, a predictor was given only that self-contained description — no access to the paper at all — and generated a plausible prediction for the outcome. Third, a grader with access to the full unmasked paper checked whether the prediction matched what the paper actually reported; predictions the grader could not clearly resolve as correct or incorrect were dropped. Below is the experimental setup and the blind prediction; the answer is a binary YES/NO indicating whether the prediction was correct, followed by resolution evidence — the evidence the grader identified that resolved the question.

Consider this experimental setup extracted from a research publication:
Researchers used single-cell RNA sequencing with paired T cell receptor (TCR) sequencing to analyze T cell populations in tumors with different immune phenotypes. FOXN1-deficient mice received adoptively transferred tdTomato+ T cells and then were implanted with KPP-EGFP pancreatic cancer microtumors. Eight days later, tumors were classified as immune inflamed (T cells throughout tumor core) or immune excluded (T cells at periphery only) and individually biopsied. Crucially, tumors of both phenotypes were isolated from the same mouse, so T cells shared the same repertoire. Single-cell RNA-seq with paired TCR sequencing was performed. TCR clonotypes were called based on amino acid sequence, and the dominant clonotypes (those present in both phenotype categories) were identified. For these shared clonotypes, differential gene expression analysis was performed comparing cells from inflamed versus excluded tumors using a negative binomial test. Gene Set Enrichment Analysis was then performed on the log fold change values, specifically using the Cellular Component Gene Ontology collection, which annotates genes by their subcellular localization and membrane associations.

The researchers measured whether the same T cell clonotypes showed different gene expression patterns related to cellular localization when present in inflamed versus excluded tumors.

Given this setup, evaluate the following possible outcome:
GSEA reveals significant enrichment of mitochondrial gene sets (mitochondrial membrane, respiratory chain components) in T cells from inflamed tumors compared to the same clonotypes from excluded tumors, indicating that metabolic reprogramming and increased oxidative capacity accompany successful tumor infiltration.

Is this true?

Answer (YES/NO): YES